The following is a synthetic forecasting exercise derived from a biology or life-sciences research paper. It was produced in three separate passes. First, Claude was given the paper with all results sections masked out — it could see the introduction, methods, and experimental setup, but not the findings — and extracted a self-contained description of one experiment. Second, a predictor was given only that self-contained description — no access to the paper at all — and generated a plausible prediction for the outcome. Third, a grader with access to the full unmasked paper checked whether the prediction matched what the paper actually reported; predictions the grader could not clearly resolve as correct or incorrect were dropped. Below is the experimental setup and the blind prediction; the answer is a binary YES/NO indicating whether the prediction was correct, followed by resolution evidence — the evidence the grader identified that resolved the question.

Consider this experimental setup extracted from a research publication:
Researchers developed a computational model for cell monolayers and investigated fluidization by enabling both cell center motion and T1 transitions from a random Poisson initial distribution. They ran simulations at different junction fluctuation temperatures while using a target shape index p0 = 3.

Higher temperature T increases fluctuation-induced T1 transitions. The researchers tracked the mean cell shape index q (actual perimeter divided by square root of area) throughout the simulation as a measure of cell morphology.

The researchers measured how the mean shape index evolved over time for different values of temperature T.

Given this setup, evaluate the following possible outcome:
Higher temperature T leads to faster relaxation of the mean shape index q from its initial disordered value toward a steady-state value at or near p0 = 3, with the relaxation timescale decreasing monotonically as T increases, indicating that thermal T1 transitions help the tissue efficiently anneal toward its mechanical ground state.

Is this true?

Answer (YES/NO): NO